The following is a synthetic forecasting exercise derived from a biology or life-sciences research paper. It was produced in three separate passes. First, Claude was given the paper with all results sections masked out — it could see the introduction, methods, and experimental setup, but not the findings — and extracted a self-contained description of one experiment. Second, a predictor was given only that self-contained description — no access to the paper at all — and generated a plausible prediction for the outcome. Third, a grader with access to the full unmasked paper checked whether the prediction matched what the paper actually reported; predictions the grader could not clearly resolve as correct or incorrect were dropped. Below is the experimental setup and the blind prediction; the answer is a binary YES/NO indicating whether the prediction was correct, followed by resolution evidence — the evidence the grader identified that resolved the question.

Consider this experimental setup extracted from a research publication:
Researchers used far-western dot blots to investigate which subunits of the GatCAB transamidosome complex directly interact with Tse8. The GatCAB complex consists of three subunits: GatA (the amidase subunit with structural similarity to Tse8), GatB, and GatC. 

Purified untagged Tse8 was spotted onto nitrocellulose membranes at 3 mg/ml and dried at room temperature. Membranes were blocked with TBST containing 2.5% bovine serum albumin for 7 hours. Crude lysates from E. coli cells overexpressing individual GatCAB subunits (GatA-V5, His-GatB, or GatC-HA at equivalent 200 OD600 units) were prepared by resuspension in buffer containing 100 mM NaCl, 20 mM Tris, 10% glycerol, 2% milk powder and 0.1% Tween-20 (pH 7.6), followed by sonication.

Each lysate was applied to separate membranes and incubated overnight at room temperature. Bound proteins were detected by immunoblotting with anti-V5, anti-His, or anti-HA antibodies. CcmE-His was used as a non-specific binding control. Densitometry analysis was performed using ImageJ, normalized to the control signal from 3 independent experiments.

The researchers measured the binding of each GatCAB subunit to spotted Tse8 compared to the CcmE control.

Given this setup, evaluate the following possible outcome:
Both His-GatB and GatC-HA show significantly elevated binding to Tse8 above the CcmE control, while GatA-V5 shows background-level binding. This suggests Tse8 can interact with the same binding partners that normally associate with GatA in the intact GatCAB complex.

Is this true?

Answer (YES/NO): YES